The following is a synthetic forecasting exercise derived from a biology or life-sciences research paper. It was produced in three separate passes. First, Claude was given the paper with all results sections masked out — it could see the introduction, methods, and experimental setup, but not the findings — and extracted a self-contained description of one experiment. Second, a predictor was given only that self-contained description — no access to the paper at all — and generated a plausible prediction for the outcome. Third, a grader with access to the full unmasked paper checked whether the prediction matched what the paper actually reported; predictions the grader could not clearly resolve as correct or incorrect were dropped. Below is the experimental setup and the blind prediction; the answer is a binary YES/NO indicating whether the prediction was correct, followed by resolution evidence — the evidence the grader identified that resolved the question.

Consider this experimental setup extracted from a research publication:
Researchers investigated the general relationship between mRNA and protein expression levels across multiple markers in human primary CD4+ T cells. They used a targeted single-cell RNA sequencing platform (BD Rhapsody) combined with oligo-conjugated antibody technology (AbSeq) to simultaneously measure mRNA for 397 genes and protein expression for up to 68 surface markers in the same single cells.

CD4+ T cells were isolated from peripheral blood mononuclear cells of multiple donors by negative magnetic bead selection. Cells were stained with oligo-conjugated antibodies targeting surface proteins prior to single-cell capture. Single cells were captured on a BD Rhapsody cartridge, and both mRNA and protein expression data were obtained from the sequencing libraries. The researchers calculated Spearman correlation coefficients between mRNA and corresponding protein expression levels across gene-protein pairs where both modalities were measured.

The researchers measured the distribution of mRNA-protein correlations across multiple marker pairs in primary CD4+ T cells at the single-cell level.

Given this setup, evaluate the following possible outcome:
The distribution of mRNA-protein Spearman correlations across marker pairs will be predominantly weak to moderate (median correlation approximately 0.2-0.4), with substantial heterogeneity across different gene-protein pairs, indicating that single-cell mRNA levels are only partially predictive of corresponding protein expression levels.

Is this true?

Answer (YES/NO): NO